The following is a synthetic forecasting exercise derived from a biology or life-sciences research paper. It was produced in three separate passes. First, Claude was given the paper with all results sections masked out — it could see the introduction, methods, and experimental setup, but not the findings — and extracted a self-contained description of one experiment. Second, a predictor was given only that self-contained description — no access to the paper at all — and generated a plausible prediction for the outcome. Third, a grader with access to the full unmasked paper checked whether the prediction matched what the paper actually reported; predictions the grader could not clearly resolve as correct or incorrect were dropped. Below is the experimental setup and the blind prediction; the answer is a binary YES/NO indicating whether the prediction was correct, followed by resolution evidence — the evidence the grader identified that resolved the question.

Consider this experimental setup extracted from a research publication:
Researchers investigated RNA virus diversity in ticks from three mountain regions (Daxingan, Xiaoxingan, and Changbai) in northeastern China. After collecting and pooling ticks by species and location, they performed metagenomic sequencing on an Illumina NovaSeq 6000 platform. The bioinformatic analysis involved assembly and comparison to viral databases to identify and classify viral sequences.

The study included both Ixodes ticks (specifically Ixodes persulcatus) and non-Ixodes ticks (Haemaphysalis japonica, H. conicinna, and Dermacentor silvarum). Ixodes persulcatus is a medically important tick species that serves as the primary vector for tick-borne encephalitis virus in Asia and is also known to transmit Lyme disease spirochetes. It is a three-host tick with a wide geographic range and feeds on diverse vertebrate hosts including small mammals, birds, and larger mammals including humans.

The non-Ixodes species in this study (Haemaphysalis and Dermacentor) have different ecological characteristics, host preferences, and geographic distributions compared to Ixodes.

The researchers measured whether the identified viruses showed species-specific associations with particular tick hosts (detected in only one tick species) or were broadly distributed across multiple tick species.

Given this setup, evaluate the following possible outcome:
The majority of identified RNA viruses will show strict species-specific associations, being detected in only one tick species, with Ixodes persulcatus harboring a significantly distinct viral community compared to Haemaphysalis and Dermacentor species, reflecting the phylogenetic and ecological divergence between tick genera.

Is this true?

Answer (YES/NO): YES